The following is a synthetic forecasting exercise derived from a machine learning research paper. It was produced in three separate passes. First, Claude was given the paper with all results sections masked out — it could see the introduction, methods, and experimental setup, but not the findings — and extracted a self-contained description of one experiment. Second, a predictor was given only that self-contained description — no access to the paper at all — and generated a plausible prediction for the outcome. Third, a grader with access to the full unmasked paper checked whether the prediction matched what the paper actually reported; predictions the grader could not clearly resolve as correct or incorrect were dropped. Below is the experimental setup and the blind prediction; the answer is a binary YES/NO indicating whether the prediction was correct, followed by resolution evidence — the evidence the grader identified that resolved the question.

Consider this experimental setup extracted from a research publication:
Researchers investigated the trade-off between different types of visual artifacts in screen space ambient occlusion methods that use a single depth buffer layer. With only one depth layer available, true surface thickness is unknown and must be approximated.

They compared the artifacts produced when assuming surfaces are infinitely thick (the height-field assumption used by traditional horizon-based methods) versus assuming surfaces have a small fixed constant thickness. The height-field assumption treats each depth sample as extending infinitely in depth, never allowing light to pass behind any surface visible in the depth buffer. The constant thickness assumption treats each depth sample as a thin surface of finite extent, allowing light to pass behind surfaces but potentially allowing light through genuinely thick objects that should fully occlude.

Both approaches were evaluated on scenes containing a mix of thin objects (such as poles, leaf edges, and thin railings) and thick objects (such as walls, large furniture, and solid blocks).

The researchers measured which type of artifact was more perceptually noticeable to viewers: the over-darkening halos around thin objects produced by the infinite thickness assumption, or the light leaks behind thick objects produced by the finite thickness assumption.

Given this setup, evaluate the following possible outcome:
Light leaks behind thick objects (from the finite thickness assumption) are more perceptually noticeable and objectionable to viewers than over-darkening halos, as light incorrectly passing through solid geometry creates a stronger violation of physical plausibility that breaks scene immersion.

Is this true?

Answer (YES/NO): NO